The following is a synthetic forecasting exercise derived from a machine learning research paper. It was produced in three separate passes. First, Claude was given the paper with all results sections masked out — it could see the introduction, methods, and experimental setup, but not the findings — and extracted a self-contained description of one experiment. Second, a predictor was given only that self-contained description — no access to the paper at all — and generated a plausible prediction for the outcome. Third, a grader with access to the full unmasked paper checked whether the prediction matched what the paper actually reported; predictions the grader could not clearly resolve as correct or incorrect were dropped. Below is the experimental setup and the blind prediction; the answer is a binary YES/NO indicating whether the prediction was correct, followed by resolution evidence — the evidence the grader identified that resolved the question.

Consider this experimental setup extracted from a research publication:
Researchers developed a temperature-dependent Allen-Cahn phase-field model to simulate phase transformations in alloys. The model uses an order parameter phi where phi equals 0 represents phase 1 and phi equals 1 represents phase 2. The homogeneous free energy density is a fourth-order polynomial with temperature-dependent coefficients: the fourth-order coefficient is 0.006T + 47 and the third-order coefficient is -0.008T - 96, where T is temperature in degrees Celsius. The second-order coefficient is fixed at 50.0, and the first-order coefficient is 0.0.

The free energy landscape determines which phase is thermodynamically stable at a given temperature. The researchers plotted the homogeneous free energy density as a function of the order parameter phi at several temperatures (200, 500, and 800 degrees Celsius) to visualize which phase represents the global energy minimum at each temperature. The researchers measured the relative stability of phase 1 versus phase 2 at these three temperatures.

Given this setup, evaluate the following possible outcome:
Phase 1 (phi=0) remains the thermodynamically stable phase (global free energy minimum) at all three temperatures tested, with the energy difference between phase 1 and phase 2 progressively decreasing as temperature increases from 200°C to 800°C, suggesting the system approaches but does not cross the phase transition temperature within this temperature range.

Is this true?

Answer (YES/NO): NO